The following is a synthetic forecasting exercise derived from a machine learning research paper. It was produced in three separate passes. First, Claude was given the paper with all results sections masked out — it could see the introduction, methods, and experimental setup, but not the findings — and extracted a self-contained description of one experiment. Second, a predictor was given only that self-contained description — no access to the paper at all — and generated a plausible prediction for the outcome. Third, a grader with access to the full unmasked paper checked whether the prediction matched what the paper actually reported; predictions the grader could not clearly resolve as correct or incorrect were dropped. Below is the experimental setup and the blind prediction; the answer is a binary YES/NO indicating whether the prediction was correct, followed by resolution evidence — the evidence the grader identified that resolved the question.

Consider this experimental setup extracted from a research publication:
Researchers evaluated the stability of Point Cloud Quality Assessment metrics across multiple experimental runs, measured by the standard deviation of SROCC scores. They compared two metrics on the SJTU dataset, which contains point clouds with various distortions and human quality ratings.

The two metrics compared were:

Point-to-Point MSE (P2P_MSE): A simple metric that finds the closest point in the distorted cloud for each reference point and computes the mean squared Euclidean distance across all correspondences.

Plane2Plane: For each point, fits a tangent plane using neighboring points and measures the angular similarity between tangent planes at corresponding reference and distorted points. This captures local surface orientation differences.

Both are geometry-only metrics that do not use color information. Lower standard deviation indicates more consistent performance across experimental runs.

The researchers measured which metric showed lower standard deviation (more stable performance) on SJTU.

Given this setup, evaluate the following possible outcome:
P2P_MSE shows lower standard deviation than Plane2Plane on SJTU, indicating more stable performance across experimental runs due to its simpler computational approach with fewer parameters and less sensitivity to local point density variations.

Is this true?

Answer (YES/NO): NO